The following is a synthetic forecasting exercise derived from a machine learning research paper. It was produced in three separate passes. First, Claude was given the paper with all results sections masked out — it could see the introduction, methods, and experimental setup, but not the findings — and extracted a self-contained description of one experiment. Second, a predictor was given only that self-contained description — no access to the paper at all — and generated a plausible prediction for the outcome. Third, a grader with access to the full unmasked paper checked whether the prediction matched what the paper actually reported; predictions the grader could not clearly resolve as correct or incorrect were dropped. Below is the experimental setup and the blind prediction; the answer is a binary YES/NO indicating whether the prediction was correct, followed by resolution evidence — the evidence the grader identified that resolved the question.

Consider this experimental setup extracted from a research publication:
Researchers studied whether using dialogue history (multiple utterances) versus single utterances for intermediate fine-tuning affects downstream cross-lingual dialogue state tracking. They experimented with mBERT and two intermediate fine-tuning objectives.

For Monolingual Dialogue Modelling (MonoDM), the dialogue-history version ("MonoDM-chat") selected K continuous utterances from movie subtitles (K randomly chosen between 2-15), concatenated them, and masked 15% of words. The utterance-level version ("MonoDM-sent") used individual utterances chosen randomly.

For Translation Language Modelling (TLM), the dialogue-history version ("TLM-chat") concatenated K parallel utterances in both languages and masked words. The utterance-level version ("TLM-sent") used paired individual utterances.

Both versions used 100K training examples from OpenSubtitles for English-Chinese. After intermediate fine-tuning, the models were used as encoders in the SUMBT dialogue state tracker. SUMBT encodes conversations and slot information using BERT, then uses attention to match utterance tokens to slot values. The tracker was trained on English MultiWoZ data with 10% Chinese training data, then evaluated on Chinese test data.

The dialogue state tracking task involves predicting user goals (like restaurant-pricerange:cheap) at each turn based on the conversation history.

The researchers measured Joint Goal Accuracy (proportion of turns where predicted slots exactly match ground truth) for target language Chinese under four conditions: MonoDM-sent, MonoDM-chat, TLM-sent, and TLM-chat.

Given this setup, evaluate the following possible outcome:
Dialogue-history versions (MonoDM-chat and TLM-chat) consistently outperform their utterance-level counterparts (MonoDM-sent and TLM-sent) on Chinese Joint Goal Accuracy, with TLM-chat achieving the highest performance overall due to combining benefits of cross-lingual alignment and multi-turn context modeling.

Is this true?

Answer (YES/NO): YES